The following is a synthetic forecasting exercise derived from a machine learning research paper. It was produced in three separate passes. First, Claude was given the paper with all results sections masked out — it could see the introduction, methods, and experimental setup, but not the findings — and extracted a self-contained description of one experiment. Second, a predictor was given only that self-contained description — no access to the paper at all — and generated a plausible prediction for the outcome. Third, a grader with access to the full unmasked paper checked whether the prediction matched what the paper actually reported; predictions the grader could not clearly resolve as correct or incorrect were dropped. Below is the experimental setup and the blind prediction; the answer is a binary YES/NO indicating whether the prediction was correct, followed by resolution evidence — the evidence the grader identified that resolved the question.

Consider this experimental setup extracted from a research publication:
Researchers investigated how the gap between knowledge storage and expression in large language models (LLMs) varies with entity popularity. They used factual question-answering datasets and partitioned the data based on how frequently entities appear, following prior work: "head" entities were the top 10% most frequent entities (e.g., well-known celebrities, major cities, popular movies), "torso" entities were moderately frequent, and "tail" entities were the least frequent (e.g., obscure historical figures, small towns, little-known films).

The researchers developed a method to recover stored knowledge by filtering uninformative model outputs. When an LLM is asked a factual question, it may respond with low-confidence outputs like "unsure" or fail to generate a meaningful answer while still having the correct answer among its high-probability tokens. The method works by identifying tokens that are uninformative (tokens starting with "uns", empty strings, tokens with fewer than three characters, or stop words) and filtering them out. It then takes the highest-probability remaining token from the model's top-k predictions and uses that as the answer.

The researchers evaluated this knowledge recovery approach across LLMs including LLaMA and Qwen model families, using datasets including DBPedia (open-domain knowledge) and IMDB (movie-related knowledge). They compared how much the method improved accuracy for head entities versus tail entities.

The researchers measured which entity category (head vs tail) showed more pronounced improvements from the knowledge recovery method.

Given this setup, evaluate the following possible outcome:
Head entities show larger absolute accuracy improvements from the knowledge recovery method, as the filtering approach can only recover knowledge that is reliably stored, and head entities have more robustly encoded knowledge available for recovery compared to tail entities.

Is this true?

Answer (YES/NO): YES